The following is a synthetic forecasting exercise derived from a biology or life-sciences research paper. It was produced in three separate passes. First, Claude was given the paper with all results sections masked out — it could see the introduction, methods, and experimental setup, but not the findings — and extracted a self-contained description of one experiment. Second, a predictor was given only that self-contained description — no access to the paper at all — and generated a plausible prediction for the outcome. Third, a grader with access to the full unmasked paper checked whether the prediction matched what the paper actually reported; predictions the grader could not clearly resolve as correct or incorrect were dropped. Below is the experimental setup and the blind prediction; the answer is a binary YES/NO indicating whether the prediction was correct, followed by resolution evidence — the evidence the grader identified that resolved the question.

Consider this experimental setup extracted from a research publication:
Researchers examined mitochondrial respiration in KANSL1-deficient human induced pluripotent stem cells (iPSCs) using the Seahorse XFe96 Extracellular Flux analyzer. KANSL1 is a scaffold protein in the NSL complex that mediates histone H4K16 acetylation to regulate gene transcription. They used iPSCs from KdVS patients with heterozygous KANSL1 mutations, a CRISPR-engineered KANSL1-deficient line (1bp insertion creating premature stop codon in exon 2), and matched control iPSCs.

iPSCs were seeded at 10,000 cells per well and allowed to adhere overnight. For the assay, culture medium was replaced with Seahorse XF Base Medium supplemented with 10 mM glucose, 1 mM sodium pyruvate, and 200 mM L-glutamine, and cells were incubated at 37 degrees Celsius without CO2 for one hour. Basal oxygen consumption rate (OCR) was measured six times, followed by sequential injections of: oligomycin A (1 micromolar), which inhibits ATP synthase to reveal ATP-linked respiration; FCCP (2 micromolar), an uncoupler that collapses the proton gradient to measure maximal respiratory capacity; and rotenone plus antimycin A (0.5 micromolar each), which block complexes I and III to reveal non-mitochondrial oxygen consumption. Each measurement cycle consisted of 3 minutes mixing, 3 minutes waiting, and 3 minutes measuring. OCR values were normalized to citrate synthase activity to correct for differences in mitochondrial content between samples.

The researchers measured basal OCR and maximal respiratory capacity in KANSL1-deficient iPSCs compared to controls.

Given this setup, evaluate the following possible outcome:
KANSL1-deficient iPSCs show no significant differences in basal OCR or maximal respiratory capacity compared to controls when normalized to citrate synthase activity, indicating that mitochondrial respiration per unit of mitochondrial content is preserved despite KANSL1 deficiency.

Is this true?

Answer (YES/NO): YES